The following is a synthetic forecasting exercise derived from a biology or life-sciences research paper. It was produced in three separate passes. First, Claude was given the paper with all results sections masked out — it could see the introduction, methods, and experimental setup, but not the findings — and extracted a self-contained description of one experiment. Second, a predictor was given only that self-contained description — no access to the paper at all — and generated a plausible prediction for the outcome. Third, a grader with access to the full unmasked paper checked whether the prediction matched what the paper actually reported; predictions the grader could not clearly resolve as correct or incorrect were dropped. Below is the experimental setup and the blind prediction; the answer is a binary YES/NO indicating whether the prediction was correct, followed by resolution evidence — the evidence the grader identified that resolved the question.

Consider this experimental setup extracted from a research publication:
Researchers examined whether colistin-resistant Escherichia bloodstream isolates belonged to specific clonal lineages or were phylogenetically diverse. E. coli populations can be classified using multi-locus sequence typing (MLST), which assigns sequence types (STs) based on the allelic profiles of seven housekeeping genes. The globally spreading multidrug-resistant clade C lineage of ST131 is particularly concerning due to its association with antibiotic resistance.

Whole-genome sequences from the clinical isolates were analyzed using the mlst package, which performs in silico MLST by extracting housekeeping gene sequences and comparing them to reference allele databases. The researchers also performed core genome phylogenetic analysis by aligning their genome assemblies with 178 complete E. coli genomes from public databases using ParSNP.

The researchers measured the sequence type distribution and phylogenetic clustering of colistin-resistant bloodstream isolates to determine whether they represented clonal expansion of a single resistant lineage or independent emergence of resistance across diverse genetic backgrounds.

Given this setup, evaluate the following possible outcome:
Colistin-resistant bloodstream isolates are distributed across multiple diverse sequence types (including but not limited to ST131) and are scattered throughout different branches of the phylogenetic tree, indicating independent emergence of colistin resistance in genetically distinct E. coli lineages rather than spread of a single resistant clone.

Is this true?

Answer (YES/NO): YES